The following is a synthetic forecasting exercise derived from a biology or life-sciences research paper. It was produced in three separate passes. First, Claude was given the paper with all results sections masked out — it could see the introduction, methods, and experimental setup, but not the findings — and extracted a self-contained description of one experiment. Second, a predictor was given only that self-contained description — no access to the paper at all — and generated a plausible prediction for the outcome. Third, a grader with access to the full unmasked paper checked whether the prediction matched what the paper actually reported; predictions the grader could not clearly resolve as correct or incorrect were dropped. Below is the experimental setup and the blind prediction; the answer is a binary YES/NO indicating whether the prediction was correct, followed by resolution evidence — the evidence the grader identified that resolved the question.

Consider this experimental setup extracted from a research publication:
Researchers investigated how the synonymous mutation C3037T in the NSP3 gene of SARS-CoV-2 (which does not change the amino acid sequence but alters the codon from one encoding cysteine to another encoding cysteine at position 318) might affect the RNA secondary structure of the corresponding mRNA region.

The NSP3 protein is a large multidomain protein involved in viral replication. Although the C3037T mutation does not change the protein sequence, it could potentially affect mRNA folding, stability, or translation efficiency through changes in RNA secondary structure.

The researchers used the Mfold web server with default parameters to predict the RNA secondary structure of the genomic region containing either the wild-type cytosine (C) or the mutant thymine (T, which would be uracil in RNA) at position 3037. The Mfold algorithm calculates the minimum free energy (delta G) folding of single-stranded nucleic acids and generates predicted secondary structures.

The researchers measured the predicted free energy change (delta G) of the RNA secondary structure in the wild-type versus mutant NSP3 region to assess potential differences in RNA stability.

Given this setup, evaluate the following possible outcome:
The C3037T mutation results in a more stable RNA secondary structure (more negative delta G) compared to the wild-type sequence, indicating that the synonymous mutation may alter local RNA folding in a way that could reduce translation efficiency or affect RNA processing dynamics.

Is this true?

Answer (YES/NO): YES